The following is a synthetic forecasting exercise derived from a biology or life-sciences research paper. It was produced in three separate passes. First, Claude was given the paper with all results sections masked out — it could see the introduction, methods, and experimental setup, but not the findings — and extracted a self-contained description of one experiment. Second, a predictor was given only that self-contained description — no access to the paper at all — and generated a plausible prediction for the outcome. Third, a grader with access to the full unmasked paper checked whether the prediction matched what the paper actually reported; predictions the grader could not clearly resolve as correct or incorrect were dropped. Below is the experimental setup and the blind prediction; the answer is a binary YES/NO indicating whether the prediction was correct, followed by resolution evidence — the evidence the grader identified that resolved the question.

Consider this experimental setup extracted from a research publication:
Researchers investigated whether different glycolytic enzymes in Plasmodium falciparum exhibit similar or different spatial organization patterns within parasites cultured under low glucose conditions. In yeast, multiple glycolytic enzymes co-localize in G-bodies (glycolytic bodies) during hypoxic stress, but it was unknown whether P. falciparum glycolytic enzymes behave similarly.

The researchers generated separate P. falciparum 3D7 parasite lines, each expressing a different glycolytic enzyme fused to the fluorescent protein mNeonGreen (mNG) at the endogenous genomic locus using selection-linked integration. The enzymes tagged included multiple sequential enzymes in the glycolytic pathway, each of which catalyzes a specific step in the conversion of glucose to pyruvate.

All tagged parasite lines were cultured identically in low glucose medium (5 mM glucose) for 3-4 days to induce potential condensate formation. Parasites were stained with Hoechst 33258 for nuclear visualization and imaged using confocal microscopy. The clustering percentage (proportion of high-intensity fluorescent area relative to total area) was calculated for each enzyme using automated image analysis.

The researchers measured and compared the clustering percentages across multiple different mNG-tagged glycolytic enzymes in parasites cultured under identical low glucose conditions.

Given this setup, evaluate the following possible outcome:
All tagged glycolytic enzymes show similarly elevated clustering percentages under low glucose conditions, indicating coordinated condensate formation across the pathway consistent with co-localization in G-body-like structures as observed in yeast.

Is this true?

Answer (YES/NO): NO